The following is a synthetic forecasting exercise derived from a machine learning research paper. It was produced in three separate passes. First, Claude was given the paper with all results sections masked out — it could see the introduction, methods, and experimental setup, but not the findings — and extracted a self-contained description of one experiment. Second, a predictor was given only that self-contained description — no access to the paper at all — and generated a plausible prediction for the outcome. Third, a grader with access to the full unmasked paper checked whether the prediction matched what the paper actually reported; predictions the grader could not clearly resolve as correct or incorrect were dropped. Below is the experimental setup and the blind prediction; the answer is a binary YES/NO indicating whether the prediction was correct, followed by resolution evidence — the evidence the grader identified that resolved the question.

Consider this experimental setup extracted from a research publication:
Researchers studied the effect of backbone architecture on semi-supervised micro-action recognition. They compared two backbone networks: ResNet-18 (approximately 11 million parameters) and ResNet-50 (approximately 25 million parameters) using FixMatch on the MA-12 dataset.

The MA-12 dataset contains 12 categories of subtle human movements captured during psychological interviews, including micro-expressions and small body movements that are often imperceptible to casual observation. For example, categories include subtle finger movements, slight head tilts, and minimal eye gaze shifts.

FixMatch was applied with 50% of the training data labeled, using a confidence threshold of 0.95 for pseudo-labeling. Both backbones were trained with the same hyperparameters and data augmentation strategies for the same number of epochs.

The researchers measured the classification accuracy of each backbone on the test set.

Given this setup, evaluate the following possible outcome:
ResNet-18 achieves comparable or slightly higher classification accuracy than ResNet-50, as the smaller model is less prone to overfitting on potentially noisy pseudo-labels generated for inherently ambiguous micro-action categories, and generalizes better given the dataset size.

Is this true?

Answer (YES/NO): NO